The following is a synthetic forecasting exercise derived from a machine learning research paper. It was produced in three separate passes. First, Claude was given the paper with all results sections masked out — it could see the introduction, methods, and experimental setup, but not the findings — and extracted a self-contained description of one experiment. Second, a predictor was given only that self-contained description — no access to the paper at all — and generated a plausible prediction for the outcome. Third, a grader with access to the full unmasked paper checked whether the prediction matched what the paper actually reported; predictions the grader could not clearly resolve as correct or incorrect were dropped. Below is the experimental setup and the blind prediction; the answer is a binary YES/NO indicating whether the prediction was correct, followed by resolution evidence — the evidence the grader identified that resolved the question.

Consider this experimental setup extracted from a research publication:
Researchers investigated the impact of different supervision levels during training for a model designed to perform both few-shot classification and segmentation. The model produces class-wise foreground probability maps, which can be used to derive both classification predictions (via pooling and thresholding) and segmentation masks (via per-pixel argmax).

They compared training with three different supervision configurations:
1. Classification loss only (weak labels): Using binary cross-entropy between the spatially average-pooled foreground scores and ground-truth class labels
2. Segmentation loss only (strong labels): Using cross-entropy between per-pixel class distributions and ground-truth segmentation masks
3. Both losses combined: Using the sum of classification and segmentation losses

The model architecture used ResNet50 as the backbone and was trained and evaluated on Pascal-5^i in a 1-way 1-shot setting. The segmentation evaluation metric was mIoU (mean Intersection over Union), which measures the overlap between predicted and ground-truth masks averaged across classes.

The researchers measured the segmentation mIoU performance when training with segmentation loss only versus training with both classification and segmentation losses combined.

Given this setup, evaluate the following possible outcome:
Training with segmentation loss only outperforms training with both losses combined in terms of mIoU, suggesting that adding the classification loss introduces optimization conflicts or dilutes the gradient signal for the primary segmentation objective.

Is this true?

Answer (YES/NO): NO